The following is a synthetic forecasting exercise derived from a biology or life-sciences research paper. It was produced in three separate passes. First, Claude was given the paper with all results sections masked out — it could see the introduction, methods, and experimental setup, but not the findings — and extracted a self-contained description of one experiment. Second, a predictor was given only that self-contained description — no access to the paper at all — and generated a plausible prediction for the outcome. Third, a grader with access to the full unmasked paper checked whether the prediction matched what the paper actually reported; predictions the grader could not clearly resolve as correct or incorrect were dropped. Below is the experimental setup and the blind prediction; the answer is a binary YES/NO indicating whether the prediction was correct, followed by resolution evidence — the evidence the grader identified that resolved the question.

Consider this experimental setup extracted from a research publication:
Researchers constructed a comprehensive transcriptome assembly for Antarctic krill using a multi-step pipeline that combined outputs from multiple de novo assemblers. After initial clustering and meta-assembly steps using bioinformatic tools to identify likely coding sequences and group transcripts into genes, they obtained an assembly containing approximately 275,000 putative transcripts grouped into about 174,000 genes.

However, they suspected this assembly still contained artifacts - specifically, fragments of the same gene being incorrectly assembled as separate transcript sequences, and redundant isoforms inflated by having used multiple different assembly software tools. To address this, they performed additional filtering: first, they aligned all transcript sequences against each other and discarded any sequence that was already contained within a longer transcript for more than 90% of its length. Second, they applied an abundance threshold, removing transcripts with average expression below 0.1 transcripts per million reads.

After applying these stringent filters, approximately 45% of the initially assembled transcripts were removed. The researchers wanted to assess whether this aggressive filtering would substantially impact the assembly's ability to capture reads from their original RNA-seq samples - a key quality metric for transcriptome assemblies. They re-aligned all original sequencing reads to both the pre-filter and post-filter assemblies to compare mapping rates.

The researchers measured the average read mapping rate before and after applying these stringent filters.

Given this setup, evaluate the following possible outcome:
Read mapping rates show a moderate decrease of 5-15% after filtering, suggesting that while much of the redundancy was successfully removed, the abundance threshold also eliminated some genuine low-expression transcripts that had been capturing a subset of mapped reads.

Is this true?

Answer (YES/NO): NO